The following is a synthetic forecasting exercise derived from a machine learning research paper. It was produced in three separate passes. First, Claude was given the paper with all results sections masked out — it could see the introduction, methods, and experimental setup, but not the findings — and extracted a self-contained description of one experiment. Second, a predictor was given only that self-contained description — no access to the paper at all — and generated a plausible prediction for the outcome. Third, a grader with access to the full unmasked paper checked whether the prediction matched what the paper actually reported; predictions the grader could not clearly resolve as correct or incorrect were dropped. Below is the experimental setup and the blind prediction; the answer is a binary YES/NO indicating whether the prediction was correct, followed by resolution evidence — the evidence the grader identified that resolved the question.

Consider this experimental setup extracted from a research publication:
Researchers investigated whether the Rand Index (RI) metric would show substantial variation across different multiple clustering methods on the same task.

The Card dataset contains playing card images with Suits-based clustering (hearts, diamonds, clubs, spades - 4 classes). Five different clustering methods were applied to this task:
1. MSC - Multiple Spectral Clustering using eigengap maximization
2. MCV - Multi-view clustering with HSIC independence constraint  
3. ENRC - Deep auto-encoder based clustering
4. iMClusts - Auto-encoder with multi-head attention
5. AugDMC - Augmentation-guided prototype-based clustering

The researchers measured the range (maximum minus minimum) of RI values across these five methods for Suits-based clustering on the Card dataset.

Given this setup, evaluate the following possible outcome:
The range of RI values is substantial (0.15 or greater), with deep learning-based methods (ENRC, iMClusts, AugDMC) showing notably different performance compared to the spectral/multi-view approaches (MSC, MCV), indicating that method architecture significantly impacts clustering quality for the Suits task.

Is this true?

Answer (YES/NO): NO